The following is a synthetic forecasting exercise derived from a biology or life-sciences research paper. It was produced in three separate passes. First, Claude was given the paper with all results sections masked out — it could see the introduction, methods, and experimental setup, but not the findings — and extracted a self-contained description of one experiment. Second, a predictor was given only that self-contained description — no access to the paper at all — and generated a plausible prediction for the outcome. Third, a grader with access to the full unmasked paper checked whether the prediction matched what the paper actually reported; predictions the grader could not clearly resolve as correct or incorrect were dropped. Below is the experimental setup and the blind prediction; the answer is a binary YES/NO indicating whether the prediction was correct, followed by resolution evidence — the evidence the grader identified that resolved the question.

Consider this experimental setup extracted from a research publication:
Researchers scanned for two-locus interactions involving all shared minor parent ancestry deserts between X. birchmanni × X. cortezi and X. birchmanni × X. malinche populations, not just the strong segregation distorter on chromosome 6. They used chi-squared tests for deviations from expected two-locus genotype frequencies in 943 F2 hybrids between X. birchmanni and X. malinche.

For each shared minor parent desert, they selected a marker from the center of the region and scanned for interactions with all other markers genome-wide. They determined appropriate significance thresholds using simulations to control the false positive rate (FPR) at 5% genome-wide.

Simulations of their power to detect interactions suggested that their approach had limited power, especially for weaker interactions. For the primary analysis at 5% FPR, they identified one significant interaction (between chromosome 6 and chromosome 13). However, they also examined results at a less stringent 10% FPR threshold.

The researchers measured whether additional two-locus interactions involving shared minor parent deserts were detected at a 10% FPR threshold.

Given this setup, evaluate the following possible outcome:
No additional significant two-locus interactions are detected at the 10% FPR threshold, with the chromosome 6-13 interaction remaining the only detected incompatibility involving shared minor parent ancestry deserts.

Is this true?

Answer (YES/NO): NO